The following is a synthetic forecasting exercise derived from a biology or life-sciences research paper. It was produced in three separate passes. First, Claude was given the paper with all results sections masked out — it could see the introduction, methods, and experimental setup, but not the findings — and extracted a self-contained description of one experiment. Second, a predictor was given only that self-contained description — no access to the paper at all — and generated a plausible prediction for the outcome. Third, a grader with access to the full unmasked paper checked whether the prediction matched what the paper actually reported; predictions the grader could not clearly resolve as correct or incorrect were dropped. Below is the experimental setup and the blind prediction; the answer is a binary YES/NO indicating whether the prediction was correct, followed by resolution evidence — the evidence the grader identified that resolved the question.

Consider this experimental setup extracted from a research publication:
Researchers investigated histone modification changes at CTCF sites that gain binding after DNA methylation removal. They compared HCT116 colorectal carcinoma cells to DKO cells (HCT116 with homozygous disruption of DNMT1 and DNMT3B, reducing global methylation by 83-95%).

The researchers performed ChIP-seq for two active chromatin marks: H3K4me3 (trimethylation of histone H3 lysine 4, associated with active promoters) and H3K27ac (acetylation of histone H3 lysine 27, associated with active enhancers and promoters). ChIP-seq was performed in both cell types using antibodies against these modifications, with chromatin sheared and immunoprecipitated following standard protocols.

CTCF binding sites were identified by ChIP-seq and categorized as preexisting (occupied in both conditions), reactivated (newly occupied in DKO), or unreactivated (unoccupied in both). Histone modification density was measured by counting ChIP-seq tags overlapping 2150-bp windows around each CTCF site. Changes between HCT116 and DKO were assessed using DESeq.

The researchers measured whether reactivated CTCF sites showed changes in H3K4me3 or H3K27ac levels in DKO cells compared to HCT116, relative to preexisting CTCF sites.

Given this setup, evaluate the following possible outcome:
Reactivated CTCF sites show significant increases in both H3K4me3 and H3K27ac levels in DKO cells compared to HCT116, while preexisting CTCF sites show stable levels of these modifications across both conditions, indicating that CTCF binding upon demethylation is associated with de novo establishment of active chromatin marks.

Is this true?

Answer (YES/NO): NO